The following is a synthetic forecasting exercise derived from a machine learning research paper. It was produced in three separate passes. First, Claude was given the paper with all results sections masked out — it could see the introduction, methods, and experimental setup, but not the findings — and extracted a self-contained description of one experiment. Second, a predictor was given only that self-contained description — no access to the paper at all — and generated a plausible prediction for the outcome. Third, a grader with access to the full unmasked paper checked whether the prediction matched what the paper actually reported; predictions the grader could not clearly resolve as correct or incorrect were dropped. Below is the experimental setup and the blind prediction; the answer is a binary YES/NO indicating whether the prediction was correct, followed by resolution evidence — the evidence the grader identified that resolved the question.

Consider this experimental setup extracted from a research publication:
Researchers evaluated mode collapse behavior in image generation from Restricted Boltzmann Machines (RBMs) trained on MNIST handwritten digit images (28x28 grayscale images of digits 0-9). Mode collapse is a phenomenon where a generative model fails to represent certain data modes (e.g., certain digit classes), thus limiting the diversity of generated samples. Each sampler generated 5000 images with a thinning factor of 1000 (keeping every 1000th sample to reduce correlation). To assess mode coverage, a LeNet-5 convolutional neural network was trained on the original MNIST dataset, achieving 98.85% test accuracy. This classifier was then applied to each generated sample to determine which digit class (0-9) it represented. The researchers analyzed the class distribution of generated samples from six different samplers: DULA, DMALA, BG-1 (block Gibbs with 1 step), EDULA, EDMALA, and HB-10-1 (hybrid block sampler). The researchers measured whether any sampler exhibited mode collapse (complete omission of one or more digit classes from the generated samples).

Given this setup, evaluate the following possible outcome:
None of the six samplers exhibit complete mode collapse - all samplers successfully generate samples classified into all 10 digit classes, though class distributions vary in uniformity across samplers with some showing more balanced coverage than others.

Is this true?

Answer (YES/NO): YES